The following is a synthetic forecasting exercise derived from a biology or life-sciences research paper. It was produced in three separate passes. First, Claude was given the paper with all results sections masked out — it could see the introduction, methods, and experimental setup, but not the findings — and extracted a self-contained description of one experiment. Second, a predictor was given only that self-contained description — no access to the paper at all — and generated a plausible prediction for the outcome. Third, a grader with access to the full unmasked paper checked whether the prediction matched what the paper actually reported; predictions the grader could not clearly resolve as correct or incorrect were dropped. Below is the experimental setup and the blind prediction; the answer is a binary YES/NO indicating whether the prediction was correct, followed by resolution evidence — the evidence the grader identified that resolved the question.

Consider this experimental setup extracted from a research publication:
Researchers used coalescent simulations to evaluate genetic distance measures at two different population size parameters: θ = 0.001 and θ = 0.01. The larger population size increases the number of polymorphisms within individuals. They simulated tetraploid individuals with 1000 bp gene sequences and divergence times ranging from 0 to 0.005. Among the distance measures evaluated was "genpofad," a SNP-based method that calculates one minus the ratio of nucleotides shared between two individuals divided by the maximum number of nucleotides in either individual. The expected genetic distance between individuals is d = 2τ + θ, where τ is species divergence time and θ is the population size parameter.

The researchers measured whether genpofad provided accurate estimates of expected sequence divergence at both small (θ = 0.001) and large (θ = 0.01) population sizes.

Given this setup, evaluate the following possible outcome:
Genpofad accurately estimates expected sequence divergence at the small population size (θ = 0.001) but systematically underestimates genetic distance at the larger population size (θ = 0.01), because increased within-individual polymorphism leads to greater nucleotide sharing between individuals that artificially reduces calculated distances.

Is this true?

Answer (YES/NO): NO